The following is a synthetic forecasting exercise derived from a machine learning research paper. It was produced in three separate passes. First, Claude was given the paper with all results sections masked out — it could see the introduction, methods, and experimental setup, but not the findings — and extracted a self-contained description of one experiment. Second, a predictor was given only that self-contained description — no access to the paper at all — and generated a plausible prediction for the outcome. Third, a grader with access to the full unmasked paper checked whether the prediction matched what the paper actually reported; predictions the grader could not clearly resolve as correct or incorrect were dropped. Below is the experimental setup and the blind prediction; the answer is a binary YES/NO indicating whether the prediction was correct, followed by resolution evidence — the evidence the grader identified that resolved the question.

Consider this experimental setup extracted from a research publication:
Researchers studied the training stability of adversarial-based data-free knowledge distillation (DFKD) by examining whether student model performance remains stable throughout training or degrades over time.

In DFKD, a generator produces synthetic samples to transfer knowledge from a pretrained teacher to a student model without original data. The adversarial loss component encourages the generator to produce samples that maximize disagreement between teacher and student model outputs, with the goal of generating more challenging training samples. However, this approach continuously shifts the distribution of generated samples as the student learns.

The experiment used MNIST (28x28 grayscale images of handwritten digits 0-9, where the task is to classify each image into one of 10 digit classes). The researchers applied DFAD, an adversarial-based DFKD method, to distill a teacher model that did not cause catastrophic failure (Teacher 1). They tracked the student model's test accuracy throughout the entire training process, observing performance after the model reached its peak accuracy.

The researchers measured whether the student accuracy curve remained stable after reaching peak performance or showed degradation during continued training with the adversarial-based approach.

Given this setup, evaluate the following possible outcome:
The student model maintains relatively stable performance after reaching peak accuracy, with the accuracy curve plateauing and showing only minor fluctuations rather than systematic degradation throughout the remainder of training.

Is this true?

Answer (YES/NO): NO